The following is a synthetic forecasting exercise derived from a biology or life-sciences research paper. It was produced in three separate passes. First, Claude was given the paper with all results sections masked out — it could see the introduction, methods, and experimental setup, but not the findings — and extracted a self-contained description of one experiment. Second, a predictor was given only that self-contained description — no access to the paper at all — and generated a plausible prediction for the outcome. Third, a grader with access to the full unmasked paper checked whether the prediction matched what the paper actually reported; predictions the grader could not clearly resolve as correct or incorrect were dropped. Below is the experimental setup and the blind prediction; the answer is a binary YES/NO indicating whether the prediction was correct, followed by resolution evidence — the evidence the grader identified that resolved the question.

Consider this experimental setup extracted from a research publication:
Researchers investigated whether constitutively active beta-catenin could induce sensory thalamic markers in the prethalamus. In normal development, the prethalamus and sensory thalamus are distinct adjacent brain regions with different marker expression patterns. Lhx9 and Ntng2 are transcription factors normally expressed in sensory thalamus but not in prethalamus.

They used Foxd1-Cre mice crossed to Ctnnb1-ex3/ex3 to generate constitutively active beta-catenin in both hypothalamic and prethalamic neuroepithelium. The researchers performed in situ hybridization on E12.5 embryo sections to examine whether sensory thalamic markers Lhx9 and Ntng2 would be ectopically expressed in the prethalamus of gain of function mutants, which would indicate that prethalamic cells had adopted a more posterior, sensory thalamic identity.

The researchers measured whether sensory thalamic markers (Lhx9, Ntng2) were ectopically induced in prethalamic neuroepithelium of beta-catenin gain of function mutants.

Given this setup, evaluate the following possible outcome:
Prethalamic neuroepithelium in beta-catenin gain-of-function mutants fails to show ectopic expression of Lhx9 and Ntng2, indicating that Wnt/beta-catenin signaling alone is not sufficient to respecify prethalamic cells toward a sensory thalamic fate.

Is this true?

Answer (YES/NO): YES